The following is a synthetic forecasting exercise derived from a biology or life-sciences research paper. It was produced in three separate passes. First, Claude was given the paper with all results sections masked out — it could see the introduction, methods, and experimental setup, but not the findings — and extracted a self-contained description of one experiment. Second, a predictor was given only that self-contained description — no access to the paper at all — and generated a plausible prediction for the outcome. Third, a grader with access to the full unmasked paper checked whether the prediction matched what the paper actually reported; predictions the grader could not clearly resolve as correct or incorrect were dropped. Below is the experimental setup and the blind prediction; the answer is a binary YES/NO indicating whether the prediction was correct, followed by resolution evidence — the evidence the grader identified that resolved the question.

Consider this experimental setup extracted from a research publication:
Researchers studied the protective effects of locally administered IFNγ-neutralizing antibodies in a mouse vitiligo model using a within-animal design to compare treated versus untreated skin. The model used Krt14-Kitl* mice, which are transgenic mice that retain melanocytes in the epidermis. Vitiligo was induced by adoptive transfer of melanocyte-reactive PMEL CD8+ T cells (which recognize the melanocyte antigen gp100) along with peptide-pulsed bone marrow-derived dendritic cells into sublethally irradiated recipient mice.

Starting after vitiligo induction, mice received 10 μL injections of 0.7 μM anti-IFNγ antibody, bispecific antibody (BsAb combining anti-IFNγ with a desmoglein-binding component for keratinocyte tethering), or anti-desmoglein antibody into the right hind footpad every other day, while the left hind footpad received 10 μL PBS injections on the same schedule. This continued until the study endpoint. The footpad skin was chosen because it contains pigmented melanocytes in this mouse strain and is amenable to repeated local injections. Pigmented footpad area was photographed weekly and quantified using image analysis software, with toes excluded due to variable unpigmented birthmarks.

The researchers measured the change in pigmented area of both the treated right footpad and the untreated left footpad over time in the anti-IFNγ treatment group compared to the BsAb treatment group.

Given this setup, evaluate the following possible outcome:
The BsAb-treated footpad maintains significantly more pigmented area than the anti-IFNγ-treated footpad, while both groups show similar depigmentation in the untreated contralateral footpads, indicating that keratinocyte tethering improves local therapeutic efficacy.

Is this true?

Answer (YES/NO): NO